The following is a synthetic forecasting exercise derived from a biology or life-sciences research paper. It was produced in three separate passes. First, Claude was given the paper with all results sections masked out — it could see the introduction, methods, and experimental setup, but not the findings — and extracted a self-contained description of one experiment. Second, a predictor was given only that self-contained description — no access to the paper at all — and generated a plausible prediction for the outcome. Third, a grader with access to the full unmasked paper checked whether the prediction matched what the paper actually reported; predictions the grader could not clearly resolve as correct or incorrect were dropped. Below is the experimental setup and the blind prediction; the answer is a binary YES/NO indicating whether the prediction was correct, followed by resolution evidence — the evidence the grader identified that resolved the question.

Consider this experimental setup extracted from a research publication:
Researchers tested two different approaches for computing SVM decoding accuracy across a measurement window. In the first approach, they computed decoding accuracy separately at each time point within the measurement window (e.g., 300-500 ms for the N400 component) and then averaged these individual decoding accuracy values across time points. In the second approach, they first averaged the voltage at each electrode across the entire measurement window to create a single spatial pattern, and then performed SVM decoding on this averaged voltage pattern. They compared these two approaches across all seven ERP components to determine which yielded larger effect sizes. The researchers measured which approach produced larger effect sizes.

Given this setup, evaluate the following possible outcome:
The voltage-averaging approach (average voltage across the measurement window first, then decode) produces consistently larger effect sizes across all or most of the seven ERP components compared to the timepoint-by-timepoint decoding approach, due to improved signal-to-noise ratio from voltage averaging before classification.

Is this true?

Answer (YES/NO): NO